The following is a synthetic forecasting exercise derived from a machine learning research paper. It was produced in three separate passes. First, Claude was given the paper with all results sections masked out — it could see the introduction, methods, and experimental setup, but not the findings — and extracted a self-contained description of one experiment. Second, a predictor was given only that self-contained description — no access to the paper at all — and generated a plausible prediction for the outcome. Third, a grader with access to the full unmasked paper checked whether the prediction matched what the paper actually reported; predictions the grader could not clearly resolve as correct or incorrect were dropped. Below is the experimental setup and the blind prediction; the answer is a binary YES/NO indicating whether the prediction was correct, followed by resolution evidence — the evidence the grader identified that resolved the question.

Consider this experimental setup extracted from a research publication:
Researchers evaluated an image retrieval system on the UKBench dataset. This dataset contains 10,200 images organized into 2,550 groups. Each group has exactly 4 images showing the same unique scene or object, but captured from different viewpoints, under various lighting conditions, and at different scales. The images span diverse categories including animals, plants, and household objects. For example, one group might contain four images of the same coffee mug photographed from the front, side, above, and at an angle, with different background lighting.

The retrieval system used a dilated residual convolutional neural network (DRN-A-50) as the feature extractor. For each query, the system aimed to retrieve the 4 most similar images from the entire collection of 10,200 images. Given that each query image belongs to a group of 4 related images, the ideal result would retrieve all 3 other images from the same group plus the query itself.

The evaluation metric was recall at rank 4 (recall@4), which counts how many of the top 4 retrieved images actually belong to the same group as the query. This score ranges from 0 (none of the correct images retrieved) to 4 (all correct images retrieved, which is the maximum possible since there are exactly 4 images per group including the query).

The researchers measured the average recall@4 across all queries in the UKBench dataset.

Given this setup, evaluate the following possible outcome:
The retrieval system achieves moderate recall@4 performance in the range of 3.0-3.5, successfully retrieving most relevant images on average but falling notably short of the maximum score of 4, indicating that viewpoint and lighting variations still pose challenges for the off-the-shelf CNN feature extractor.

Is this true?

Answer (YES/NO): NO